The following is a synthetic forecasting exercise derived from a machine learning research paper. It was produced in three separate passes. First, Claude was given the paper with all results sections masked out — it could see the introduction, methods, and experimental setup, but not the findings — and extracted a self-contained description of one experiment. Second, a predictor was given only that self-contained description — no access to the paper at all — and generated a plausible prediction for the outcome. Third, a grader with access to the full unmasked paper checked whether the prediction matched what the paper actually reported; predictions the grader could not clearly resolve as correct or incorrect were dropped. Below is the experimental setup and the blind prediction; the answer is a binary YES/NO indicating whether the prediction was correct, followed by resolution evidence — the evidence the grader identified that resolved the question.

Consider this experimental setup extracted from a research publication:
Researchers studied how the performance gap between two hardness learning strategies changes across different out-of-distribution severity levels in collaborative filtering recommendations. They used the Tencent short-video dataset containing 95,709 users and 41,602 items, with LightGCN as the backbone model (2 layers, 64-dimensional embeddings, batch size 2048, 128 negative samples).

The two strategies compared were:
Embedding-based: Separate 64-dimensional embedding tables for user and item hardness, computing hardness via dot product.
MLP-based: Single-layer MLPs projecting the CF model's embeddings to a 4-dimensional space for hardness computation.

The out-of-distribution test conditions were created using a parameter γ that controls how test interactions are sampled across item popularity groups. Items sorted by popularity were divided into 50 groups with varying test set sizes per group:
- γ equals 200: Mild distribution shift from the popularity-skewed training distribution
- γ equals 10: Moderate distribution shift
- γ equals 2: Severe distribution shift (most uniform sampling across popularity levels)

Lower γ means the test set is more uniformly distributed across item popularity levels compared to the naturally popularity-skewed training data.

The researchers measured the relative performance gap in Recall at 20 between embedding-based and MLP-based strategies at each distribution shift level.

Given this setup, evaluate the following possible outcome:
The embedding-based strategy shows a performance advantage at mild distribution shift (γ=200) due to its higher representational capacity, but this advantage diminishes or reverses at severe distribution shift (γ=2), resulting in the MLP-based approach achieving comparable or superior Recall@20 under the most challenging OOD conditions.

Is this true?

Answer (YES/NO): NO